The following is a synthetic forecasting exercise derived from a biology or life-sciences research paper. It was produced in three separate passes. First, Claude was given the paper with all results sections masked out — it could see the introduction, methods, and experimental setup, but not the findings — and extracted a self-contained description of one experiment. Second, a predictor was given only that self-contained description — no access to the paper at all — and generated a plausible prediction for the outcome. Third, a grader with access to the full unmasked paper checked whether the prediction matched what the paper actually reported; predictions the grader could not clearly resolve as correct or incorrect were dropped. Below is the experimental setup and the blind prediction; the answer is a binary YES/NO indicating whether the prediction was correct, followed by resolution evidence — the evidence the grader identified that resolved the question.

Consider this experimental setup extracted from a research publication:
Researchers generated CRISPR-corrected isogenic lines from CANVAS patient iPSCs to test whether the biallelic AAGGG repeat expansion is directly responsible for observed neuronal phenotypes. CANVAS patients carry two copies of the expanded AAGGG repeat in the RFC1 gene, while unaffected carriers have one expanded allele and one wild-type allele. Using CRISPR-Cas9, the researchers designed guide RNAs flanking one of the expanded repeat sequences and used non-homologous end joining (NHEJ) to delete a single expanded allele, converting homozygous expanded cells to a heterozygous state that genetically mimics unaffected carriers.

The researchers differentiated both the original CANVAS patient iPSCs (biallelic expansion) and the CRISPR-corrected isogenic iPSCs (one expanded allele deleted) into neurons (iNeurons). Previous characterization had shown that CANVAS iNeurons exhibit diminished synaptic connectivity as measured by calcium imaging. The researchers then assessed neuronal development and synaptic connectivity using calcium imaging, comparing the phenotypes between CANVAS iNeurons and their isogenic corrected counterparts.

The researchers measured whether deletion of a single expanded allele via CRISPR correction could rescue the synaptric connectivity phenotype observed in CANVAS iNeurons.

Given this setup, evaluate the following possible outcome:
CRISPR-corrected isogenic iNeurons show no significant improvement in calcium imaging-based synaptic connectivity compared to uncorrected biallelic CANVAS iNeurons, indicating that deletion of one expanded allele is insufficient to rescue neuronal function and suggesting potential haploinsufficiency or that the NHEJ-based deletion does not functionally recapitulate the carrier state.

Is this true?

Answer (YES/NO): NO